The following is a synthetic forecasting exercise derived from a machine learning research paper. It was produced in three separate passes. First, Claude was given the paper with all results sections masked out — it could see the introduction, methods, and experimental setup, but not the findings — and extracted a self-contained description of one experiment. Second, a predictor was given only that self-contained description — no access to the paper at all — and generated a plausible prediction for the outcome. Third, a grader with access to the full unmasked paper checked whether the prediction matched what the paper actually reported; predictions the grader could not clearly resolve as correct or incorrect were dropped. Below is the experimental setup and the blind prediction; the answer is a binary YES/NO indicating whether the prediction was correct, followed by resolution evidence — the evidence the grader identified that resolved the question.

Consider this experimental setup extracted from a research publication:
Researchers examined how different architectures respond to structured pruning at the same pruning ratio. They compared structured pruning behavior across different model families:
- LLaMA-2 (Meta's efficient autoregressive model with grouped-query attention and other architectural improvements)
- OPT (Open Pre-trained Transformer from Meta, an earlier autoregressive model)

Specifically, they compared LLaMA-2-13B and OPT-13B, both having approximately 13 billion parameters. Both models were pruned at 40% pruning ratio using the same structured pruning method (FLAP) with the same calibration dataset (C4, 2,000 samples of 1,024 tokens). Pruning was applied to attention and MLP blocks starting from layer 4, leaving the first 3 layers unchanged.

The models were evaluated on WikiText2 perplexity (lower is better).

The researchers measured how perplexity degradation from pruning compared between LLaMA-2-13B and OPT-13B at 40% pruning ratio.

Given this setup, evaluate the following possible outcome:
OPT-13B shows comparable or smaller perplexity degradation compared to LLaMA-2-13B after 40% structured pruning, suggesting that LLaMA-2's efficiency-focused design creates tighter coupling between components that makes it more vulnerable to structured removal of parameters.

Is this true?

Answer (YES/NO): NO